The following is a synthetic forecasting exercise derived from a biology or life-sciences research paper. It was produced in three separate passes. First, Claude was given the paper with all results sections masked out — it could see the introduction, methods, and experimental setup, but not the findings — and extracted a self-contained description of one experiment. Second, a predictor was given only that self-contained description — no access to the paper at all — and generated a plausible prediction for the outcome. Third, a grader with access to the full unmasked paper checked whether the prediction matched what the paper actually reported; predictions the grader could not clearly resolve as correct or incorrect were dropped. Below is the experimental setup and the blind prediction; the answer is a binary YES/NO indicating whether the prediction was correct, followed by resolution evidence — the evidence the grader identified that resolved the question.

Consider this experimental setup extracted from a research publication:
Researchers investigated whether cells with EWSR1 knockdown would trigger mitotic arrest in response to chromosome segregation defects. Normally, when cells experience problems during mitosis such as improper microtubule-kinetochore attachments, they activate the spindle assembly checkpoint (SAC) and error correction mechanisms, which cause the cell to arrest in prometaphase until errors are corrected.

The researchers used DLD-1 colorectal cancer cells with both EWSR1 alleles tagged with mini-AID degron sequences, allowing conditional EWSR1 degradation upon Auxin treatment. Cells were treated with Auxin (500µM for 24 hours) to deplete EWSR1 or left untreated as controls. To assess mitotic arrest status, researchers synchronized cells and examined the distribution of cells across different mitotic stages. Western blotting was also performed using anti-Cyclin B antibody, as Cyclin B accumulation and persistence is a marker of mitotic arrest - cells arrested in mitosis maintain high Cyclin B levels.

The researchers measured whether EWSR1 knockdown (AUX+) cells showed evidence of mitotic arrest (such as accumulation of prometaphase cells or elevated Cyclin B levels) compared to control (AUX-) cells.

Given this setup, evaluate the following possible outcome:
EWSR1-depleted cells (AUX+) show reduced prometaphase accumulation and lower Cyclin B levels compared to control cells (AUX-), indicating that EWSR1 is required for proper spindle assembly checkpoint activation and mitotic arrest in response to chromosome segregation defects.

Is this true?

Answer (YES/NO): NO